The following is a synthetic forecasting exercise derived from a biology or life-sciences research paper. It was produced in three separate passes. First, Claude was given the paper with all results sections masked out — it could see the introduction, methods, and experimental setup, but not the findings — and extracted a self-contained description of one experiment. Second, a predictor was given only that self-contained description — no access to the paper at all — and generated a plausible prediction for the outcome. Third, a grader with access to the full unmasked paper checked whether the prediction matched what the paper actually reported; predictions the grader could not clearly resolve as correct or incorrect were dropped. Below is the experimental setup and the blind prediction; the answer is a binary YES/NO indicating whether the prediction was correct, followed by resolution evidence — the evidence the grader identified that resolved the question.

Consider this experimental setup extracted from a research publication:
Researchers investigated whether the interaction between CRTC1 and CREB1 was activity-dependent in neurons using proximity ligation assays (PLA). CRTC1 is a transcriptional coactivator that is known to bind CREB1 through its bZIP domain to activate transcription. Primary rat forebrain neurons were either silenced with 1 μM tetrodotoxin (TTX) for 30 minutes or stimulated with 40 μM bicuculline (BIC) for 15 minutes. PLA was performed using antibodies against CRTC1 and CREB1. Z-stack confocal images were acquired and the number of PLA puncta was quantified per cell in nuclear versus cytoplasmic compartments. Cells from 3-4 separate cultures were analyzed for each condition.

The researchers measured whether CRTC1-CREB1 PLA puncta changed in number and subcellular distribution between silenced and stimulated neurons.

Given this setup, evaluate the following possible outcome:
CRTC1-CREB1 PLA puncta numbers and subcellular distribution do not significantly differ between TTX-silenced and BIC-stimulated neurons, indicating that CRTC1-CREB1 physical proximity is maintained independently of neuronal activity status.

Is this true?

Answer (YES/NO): NO